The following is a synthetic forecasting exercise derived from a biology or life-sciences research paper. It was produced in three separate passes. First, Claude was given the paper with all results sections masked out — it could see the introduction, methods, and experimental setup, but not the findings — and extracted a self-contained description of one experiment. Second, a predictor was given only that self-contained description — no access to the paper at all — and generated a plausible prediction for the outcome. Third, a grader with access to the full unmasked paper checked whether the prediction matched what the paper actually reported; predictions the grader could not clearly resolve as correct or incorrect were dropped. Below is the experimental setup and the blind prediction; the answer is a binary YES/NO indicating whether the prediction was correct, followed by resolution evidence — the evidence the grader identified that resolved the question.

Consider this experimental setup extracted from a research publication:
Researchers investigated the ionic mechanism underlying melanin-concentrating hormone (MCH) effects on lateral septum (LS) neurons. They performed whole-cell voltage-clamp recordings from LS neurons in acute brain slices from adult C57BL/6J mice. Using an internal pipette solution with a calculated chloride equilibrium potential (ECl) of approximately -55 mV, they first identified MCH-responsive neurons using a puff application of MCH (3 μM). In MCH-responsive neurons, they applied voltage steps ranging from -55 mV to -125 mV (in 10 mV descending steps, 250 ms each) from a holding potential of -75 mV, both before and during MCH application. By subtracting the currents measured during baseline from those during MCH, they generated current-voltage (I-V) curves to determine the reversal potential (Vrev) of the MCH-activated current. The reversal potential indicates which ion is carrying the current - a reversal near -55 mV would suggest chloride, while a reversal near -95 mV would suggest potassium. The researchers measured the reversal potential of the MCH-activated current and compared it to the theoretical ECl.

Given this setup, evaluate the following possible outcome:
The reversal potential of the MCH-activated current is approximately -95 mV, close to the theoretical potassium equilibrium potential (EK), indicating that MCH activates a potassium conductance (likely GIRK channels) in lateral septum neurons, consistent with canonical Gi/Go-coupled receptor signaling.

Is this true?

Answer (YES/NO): NO